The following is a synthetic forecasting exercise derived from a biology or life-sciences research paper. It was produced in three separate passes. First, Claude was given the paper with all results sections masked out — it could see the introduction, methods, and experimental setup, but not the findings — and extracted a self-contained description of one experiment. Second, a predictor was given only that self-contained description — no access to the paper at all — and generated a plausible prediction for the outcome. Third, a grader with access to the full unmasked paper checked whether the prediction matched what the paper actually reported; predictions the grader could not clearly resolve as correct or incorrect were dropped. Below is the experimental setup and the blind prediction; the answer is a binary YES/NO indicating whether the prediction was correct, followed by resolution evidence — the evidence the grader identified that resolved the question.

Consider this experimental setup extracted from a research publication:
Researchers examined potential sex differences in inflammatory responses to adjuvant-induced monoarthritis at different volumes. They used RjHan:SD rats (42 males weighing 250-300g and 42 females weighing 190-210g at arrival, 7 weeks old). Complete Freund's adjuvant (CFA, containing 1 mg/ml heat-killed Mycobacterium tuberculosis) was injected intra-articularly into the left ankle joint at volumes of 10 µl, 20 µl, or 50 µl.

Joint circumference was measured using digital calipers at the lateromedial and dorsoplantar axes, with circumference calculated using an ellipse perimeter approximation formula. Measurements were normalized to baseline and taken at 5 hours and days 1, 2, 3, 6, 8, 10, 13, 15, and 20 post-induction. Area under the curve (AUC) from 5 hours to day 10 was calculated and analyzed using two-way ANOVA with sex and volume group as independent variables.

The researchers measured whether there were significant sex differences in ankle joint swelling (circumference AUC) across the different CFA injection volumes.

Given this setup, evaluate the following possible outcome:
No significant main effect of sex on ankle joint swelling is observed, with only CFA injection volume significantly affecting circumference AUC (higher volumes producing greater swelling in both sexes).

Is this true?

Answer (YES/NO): YES